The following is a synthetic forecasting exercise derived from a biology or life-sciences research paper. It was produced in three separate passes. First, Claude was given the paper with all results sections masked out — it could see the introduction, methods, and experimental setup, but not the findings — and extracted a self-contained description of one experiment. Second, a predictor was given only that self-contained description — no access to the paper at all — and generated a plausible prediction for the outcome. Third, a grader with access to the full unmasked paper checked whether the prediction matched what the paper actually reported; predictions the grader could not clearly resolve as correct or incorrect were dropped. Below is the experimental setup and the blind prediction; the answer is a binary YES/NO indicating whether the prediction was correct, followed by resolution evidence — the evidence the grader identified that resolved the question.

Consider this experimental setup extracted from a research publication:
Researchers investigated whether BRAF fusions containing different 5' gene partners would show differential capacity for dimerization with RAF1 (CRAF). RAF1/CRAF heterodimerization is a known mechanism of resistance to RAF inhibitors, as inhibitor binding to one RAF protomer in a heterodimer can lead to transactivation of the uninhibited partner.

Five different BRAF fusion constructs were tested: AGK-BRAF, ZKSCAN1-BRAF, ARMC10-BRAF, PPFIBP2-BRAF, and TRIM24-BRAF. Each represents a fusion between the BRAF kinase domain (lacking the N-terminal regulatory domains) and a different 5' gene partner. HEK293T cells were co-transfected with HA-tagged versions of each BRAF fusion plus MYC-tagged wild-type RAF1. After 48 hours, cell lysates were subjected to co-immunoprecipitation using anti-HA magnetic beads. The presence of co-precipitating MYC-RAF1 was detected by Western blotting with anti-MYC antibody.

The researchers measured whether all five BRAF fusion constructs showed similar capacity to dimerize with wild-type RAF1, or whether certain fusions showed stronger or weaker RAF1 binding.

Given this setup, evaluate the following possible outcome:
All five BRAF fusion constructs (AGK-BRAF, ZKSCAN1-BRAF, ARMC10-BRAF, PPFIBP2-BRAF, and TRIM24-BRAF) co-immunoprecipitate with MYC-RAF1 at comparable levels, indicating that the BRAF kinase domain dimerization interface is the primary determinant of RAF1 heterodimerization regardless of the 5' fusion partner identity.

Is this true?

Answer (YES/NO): NO